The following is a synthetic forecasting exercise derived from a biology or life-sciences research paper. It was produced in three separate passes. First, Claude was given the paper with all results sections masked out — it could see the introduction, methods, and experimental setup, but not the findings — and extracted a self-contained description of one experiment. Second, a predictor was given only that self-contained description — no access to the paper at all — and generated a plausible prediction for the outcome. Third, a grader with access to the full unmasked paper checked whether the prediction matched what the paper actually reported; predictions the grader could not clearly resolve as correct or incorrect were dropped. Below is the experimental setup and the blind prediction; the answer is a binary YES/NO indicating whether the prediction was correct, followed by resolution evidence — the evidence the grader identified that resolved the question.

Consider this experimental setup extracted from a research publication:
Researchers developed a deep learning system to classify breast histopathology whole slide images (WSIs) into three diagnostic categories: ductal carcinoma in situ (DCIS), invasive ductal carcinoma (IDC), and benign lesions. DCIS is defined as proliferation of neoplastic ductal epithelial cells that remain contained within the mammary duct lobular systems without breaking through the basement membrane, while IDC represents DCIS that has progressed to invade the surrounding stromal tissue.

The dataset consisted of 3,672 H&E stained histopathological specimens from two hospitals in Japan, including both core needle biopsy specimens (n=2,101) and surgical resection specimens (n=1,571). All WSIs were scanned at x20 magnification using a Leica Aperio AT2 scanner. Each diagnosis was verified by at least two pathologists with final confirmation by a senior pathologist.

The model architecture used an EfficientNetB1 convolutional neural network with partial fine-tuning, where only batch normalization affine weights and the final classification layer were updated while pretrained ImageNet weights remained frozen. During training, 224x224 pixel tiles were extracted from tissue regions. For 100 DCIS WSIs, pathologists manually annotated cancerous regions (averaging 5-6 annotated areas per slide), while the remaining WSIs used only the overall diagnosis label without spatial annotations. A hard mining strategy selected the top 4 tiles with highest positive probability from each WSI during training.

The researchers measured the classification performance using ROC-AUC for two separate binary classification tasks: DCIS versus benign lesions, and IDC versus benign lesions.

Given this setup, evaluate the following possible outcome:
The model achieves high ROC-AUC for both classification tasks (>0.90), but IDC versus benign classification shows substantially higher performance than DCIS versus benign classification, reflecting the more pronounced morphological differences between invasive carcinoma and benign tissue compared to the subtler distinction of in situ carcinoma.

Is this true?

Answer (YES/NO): NO